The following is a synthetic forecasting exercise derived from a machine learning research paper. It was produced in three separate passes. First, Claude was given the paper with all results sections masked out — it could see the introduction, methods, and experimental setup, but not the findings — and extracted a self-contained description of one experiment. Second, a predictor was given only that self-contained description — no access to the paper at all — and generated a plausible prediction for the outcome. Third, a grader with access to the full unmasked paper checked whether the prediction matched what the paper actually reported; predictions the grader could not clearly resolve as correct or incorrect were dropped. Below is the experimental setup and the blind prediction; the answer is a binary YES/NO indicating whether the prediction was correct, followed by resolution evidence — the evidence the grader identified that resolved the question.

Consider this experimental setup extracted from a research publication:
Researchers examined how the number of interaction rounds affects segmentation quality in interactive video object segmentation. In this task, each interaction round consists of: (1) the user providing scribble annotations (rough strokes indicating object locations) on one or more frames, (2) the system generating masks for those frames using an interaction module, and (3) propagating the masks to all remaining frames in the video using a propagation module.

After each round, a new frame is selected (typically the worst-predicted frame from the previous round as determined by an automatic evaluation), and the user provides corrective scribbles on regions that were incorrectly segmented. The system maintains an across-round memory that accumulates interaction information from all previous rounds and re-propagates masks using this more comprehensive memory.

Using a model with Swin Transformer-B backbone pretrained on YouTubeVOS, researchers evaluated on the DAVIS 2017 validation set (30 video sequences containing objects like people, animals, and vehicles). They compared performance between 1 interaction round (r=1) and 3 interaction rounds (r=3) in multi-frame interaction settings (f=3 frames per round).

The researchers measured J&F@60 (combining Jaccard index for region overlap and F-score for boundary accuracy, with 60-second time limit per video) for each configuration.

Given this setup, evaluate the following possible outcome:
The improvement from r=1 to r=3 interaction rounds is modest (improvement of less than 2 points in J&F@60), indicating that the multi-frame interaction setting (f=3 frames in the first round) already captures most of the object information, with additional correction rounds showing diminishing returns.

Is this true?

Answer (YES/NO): NO